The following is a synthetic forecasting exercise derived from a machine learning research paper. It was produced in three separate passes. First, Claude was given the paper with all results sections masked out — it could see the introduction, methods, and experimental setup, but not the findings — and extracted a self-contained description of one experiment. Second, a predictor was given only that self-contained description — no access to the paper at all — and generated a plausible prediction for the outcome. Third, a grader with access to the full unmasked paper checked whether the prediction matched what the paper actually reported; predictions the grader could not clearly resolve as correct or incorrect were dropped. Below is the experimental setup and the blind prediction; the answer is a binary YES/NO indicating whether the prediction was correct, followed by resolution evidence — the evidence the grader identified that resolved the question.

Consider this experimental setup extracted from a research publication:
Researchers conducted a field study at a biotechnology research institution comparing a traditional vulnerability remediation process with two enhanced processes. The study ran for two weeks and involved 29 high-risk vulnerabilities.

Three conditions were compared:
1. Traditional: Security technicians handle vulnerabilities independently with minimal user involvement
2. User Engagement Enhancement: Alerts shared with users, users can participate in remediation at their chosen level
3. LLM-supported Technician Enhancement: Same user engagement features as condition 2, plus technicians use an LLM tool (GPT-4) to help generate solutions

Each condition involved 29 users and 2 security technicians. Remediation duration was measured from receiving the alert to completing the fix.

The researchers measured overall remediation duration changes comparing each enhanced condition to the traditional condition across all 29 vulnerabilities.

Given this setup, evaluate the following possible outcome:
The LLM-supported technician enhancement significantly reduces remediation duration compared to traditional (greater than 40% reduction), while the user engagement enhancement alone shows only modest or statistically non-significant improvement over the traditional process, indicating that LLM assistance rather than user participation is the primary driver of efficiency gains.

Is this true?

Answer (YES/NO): NO